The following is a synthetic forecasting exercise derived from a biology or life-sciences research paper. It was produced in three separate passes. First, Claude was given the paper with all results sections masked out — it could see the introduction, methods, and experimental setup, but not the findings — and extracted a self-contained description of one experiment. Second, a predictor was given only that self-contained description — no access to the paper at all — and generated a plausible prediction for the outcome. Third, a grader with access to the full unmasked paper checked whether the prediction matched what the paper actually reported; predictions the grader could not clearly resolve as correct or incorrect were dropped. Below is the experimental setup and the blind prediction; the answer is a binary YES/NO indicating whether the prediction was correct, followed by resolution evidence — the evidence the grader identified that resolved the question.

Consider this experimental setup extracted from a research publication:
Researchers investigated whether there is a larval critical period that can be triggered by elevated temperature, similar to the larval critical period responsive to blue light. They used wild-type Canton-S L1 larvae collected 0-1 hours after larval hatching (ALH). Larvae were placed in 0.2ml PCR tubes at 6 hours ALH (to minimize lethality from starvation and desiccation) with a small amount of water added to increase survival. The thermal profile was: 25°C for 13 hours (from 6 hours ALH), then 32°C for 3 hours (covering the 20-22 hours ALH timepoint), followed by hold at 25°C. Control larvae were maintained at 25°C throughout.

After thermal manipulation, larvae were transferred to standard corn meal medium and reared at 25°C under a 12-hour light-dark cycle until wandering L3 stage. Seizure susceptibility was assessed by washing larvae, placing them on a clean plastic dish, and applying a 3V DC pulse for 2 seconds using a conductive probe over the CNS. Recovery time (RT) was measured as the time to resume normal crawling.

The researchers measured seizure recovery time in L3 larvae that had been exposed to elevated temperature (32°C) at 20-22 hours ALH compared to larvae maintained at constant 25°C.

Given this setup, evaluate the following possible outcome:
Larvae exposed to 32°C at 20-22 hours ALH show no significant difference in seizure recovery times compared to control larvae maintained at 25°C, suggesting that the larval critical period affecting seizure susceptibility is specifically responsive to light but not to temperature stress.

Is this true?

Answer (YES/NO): YES